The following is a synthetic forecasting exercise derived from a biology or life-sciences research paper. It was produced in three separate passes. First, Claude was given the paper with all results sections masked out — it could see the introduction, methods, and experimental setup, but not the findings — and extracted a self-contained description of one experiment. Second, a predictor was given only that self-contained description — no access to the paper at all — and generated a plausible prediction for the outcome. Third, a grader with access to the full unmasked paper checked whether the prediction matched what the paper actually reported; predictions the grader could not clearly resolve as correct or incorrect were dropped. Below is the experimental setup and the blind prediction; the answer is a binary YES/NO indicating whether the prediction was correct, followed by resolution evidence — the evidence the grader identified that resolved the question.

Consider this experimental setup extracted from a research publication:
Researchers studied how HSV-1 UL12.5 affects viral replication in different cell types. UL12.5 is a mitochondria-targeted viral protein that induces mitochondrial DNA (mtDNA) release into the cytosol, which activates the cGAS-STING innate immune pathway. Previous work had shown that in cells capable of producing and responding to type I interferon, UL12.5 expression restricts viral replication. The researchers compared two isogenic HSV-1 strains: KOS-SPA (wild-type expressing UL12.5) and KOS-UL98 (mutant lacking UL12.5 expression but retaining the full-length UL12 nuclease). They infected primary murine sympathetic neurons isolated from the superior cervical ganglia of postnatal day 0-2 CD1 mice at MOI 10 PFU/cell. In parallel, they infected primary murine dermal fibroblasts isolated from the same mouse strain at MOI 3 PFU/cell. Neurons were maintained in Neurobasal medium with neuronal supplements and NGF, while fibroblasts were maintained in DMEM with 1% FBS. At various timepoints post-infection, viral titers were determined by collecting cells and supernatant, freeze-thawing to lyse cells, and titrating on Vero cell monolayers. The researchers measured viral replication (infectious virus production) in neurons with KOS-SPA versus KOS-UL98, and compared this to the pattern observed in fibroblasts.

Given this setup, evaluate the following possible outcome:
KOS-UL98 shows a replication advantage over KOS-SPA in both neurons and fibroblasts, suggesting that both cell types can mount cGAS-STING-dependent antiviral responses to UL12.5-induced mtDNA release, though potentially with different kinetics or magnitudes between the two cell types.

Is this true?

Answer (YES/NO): NO